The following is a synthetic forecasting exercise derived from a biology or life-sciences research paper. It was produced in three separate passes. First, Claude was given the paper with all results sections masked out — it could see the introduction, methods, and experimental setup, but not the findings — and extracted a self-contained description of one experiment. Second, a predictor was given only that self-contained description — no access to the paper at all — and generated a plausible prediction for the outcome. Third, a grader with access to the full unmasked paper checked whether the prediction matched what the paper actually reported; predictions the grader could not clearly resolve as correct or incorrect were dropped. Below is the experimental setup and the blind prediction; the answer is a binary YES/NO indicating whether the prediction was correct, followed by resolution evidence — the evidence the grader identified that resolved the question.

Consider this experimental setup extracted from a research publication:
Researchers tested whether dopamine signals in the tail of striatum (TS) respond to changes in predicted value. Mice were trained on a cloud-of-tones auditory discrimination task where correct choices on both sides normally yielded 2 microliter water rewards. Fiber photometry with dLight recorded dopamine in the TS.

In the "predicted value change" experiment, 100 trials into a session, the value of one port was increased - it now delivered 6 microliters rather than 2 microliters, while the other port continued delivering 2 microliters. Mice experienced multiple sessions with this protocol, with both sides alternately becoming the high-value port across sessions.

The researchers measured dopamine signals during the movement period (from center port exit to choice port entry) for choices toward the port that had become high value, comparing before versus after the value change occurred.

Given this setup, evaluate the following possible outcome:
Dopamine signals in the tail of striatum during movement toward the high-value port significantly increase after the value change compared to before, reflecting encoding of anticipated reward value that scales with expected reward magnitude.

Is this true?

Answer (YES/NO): NO